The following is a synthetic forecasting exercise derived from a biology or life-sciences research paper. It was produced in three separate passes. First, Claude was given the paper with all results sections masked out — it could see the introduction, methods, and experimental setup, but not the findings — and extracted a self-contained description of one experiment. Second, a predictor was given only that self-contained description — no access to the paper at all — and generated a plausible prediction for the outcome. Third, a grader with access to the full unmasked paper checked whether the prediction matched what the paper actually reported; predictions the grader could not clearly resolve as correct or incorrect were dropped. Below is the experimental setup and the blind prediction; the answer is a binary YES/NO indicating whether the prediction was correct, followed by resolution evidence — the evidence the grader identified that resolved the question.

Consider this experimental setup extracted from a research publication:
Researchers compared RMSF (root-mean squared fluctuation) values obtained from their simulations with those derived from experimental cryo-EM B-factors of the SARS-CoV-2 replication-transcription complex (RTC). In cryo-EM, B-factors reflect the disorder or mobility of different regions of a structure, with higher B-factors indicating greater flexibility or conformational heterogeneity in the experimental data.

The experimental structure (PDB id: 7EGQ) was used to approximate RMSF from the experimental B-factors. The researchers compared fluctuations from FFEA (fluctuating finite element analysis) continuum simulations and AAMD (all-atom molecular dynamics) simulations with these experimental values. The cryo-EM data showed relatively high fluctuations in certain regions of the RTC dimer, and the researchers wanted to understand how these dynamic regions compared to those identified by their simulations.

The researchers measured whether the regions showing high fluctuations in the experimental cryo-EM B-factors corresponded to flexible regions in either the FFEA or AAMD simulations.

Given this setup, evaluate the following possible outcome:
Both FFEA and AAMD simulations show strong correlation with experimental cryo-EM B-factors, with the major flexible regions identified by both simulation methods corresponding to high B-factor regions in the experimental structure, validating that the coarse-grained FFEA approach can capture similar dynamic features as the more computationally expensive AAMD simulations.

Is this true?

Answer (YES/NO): NO